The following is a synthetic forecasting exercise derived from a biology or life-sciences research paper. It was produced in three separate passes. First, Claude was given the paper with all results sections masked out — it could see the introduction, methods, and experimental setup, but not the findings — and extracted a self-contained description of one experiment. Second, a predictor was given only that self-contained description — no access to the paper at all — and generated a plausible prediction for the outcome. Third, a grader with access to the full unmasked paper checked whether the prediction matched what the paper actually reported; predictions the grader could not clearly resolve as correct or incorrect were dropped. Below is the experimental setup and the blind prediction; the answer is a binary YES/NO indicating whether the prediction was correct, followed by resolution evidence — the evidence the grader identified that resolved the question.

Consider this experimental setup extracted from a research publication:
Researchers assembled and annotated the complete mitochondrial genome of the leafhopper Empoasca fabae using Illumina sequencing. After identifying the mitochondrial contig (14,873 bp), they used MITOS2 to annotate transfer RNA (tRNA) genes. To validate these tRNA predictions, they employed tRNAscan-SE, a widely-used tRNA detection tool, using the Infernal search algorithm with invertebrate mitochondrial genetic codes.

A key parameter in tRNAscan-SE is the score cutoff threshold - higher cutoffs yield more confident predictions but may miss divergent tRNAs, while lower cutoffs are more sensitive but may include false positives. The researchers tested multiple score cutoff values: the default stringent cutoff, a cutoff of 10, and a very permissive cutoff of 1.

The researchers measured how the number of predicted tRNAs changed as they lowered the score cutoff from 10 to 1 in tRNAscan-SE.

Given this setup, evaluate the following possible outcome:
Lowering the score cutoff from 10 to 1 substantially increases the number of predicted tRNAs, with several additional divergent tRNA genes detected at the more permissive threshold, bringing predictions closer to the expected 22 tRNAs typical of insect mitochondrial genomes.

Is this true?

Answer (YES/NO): YES